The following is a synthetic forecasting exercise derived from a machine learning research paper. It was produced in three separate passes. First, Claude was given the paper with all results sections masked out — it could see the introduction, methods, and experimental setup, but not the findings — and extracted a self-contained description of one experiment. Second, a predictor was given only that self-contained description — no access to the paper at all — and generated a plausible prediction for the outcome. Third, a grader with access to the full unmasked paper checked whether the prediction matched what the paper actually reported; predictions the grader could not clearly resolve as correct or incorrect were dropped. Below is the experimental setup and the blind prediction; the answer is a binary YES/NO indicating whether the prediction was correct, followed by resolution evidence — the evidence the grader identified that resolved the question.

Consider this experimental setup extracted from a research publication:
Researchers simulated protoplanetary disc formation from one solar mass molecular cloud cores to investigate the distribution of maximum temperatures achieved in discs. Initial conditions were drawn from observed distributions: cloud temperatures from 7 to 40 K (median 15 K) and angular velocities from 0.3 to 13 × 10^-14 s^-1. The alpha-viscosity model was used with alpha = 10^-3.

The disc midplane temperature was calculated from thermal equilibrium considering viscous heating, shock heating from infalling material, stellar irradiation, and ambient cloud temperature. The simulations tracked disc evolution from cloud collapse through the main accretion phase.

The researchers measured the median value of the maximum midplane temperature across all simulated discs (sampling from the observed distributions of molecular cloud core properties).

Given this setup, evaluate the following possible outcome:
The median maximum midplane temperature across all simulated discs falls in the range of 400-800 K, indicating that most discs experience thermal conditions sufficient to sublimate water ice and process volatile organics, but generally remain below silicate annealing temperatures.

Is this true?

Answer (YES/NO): NO